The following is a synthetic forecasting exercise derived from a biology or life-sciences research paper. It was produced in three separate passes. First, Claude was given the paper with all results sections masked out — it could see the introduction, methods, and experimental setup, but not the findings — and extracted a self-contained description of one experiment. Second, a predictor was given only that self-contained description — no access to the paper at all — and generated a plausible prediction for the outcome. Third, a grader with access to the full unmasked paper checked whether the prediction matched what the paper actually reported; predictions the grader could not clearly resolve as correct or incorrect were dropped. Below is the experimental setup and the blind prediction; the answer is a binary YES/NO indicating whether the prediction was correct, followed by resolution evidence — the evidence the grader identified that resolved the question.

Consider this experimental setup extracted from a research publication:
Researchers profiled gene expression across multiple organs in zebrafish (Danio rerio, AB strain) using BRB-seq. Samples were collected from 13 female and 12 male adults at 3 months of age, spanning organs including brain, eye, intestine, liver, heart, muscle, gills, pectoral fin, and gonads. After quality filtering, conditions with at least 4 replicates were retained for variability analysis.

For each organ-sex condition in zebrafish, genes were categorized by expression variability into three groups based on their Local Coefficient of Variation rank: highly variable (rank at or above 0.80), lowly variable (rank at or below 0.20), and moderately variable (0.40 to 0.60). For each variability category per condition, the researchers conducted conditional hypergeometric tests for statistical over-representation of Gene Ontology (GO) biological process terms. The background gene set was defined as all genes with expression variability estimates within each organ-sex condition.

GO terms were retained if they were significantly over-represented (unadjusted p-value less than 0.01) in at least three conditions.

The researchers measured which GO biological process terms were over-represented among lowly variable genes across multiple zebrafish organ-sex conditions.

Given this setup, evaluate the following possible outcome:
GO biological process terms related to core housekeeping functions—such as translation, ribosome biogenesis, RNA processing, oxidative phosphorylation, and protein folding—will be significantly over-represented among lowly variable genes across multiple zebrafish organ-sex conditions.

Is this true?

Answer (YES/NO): YES